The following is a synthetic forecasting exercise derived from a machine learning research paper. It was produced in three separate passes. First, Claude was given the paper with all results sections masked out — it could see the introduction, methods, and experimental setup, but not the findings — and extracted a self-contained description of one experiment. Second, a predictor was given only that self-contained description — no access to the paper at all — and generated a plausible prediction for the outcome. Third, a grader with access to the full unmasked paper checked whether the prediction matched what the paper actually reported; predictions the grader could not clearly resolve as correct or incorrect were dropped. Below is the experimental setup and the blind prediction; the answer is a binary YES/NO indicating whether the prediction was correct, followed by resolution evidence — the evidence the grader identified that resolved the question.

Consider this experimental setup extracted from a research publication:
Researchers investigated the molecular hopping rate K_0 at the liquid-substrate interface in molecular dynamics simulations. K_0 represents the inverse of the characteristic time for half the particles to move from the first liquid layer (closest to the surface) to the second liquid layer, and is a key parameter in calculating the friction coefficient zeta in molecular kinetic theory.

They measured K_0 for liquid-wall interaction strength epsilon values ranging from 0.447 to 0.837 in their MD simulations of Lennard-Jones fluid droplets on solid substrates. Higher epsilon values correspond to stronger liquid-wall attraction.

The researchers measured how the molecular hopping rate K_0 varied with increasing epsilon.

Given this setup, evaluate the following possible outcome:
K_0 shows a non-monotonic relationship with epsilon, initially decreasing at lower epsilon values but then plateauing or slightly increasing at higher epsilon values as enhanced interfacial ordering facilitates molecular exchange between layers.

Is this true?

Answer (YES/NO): NO